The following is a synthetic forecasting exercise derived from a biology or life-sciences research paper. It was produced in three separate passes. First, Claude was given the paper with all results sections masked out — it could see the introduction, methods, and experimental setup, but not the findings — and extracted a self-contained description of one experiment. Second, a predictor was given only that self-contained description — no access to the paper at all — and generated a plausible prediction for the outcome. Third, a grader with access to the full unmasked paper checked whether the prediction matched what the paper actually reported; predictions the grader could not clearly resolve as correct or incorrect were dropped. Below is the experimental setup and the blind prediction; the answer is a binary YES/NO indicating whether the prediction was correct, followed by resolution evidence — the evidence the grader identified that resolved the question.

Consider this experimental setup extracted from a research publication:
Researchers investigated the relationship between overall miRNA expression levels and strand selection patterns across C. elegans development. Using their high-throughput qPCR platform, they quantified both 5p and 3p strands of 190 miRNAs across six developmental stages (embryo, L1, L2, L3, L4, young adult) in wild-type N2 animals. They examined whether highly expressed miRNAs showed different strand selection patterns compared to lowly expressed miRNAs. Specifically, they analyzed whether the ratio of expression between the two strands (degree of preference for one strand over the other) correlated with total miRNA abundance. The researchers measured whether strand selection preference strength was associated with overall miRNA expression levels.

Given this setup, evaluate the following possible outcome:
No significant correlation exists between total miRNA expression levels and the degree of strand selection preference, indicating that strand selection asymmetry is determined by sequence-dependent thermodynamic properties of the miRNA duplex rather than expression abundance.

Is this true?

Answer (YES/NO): NO